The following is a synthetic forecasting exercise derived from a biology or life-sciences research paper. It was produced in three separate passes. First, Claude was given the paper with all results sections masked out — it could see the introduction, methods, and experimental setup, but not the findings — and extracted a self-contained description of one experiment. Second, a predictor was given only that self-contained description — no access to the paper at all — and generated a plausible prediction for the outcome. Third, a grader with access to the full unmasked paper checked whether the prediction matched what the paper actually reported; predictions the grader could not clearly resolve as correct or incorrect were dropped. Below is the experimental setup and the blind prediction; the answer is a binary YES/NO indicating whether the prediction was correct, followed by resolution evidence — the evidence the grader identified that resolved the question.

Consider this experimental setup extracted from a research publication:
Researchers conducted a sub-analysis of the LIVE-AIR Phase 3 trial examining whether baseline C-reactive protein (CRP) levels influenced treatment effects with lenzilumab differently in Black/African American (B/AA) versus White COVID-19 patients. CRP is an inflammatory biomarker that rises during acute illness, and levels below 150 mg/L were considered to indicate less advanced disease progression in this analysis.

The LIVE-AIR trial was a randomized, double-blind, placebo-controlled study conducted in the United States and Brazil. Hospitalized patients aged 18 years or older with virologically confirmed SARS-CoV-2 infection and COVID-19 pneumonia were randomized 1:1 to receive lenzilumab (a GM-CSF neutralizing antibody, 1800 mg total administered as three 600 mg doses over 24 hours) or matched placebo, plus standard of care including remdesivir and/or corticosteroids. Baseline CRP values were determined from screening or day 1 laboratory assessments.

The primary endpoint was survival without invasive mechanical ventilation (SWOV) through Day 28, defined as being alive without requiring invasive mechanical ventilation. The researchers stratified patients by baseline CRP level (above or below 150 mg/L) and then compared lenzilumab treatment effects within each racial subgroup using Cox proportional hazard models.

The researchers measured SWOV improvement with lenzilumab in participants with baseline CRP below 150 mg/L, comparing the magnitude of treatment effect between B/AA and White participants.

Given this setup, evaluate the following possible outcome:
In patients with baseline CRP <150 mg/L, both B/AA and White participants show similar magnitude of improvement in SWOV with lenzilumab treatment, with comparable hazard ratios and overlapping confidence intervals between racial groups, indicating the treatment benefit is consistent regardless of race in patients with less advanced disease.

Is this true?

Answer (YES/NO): NO